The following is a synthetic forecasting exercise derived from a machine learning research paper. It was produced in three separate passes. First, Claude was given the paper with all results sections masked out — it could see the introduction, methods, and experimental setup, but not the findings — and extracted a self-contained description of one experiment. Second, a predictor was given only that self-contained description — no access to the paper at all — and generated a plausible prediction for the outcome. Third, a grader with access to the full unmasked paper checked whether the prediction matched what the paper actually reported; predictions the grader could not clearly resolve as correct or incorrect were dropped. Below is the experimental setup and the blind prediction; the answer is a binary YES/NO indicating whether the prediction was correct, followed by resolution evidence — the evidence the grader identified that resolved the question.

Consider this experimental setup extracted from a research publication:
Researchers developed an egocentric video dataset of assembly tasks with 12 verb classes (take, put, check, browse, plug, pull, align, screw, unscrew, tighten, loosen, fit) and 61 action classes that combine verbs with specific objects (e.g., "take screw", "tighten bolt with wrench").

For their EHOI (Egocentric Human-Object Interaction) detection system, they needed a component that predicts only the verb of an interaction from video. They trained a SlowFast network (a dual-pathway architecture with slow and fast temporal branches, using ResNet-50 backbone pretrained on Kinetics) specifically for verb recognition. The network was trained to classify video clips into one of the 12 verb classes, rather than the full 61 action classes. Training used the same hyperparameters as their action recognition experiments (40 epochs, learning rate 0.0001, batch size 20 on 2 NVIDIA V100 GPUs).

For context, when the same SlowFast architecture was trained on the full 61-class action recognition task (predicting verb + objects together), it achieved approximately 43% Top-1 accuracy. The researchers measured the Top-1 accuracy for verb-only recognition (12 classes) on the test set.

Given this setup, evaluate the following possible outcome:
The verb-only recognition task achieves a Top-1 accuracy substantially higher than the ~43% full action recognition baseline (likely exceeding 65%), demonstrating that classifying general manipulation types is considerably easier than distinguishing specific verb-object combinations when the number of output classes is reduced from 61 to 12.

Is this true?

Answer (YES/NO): NO